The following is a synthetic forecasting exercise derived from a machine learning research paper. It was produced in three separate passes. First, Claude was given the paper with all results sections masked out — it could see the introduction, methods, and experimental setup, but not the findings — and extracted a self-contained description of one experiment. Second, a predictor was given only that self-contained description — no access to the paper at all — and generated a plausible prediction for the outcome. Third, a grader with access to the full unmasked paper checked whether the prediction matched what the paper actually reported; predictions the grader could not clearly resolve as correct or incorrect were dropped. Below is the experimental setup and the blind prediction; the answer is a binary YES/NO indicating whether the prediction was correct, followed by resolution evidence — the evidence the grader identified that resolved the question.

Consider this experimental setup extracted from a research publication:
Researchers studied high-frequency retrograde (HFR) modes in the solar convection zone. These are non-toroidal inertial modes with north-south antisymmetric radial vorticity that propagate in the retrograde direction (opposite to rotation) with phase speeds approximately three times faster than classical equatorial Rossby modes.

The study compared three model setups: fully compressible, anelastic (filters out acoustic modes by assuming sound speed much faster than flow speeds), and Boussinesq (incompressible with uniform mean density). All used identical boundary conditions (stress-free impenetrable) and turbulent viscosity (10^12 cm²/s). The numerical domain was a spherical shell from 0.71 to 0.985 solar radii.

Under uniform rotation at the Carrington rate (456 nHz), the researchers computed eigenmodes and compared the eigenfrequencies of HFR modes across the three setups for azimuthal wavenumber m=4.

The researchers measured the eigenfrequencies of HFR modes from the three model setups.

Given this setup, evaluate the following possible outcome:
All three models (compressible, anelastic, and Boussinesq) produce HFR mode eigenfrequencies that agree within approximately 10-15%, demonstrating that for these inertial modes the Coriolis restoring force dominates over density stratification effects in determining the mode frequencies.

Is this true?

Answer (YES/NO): NO